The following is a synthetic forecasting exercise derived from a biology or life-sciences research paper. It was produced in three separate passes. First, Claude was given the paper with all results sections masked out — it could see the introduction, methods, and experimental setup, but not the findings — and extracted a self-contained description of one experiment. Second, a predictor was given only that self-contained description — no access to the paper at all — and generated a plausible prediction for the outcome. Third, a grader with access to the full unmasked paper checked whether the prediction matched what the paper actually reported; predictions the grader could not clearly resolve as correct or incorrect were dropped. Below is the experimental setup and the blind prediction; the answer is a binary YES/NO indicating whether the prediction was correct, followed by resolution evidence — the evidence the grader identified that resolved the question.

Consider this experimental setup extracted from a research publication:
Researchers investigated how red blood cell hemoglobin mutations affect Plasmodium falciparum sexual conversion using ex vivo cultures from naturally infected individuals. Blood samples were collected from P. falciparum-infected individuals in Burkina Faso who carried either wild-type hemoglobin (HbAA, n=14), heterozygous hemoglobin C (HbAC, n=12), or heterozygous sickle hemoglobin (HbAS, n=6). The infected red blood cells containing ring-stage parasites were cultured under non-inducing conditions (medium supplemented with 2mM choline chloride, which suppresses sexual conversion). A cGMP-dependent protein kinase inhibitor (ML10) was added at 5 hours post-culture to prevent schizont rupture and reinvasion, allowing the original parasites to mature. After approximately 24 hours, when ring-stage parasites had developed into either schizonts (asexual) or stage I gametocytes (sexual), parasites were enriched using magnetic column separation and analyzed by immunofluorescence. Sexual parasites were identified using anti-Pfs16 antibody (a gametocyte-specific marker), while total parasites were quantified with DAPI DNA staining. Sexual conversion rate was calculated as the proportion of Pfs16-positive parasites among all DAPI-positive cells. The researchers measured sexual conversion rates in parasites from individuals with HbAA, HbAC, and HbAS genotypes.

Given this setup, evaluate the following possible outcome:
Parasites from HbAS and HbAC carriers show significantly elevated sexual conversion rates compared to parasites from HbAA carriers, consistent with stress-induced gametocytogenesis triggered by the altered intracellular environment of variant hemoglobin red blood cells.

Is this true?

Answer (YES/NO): YES